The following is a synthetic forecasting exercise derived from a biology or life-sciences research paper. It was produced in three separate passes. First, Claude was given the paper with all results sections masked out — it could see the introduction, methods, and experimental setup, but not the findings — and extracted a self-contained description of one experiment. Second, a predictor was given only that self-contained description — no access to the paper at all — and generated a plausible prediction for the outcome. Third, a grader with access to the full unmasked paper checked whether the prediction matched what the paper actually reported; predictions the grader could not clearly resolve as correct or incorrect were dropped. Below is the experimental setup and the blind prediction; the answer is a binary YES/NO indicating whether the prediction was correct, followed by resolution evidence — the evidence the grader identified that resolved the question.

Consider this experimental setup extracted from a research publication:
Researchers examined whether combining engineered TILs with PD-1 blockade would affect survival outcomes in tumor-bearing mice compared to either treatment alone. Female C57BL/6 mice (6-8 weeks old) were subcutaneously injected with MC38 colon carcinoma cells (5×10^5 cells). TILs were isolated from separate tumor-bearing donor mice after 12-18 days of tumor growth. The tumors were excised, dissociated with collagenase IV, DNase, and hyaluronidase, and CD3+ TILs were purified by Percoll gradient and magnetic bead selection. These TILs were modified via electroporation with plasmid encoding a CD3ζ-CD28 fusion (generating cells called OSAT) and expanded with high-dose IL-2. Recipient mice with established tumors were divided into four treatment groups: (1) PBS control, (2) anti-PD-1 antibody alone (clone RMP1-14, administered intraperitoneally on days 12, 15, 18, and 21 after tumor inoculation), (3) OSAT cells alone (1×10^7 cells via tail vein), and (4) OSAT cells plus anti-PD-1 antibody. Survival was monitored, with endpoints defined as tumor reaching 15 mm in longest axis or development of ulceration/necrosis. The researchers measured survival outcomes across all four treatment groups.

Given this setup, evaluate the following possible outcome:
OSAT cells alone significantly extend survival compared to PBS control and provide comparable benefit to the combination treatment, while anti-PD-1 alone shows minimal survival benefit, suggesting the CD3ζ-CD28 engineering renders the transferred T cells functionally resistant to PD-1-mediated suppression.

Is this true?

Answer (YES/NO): NO